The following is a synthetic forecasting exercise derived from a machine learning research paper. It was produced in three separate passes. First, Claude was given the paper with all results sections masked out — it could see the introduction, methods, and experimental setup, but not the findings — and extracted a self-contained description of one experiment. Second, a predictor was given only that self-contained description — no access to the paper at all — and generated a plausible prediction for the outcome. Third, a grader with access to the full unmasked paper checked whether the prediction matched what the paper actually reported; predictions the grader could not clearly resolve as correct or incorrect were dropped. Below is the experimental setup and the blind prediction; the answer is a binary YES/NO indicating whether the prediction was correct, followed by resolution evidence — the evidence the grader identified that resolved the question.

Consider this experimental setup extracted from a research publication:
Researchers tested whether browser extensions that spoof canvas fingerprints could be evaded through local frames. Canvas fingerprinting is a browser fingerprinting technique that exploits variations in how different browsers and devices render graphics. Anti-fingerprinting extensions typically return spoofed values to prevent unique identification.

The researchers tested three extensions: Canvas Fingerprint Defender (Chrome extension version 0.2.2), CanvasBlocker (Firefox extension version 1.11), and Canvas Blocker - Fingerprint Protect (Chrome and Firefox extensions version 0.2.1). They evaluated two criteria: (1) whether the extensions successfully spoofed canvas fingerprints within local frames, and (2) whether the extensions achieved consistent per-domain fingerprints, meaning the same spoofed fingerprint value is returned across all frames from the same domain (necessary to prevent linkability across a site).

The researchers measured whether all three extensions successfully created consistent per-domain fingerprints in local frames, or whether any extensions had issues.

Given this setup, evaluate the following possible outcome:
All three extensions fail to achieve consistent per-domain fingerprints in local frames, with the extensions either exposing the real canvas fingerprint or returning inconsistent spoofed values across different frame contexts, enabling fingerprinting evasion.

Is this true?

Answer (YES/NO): NO